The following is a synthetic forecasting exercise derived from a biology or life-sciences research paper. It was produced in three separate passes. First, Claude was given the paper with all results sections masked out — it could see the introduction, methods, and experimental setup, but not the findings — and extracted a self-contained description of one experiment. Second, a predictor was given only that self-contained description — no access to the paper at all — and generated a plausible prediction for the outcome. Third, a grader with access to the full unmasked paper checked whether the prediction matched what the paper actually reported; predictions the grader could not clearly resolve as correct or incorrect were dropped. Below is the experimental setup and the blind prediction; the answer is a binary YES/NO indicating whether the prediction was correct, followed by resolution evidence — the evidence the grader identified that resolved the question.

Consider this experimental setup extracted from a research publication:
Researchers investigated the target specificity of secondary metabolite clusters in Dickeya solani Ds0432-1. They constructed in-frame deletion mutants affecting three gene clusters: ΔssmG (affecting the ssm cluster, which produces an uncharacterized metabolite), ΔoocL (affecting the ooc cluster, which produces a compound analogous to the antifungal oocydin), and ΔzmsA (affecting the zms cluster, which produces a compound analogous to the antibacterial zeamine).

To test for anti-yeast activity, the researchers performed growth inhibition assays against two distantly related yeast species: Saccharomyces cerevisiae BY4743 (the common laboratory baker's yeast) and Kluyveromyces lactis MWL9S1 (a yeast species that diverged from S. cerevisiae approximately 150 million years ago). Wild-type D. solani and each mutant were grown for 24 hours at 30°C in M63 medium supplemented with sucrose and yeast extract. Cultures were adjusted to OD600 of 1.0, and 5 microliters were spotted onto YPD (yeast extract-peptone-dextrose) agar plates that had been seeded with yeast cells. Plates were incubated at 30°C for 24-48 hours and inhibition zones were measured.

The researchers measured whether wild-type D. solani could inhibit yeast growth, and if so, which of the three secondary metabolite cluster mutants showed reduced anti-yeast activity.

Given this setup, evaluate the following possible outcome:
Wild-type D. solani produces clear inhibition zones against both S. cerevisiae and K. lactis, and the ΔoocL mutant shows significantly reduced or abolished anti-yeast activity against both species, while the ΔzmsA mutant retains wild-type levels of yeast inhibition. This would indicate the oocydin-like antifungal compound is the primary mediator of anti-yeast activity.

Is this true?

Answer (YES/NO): NO